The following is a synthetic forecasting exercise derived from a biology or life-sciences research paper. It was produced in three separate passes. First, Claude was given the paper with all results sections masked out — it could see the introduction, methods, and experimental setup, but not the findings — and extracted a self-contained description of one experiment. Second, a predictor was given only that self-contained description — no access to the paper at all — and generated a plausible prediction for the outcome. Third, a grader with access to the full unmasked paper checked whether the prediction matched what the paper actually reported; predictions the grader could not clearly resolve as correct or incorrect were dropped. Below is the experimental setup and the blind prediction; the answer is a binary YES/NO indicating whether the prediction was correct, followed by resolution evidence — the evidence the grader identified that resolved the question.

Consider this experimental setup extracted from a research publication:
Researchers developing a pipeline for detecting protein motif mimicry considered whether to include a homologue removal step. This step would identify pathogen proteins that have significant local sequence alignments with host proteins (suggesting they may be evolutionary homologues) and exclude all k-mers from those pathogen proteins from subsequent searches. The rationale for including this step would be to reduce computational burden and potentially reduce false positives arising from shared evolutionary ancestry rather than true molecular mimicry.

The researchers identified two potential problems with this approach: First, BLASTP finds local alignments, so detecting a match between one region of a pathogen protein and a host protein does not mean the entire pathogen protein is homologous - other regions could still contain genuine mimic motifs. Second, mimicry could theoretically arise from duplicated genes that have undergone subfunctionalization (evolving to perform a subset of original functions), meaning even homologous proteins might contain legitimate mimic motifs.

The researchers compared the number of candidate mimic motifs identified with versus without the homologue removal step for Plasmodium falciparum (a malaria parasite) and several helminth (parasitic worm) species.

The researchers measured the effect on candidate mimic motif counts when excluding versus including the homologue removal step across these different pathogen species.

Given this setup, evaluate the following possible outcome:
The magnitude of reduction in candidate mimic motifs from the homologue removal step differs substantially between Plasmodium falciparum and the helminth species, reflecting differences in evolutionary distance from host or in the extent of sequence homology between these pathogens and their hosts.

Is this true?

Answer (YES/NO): YES